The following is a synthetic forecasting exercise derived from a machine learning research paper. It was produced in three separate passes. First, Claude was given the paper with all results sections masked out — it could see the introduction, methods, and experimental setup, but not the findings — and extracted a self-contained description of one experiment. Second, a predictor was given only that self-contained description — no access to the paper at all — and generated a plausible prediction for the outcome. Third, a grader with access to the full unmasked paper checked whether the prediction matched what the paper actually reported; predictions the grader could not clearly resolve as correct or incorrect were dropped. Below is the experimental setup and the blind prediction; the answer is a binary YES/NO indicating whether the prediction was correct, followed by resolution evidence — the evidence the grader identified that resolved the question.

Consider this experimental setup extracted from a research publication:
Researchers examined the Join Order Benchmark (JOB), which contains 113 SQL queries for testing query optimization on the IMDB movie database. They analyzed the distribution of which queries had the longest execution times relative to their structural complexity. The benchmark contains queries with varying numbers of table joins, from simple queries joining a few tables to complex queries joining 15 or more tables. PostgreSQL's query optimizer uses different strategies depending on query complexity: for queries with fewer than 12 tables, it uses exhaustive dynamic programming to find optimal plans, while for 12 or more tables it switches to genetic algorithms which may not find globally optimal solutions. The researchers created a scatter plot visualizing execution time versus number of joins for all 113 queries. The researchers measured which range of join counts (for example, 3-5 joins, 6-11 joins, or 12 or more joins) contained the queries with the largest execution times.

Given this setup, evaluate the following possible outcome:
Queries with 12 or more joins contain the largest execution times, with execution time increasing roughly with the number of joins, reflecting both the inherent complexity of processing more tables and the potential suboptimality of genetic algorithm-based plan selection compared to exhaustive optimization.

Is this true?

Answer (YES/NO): NO